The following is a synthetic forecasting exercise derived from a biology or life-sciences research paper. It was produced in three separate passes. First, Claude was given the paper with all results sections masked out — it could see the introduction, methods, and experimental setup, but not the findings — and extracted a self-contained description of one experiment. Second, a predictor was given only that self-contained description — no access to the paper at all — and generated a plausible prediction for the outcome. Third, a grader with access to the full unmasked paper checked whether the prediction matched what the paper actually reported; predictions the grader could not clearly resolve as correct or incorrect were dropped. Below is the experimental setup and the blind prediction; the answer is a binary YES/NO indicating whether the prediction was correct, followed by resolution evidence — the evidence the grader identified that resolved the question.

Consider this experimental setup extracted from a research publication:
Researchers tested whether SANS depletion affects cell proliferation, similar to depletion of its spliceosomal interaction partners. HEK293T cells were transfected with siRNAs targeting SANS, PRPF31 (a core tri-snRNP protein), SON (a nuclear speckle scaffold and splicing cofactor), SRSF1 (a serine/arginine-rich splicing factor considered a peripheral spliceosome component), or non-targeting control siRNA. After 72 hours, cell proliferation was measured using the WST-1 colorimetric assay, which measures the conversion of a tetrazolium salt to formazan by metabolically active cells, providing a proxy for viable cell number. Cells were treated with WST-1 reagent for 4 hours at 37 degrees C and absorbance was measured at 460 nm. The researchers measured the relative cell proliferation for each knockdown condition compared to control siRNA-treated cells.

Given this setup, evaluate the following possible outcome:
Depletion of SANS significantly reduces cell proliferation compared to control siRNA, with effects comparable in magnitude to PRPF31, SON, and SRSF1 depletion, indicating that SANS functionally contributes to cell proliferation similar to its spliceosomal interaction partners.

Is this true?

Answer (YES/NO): NO